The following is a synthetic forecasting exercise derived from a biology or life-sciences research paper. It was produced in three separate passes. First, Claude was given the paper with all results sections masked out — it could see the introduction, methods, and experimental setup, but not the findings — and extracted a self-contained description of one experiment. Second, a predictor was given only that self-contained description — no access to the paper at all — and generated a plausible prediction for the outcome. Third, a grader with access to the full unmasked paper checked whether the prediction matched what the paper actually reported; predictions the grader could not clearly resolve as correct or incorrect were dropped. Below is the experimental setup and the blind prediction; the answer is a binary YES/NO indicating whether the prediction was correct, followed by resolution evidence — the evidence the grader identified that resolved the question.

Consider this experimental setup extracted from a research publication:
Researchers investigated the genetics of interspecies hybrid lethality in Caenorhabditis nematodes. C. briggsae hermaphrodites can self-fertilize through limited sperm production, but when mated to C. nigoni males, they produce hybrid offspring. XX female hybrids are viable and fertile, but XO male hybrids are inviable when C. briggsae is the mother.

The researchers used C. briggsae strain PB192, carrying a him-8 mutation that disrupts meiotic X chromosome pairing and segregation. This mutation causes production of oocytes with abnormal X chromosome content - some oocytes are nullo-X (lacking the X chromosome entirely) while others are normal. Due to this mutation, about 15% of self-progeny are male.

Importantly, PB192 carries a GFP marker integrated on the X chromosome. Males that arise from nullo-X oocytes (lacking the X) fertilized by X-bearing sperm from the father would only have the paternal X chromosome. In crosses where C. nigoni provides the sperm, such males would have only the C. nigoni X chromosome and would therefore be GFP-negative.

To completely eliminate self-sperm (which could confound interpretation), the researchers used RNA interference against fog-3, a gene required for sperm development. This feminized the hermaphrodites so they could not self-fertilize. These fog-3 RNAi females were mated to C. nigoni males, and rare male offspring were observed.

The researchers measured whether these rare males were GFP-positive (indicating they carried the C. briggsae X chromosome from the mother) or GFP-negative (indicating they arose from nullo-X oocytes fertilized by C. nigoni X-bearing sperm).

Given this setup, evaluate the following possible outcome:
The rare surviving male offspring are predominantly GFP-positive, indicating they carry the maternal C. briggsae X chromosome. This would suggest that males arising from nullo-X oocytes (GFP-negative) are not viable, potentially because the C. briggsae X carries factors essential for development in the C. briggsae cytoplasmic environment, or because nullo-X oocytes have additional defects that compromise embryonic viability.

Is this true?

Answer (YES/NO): NO